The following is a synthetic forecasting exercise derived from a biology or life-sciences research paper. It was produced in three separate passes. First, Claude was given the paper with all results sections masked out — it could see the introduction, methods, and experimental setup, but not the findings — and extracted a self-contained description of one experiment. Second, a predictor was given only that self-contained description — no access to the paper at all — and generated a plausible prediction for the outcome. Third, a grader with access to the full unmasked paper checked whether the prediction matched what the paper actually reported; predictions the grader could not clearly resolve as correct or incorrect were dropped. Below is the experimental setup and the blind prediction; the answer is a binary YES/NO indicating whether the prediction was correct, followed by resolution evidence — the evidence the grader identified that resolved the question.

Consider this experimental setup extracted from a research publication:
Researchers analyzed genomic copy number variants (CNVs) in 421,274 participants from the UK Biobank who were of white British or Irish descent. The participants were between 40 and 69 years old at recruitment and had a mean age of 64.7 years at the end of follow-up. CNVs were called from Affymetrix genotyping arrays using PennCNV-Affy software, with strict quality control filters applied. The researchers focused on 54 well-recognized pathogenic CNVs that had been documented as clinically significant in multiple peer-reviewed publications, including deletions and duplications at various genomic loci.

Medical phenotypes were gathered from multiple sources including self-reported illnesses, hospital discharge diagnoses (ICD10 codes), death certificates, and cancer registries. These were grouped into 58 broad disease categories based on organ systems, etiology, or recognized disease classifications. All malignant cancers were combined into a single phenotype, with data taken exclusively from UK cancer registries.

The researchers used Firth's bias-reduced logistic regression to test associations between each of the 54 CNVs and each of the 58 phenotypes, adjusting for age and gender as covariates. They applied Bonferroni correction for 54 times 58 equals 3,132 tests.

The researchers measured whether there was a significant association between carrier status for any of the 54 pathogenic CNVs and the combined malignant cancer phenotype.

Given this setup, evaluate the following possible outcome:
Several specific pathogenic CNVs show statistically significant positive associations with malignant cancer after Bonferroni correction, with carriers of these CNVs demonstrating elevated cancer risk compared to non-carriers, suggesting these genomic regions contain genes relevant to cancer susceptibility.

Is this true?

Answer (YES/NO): NO